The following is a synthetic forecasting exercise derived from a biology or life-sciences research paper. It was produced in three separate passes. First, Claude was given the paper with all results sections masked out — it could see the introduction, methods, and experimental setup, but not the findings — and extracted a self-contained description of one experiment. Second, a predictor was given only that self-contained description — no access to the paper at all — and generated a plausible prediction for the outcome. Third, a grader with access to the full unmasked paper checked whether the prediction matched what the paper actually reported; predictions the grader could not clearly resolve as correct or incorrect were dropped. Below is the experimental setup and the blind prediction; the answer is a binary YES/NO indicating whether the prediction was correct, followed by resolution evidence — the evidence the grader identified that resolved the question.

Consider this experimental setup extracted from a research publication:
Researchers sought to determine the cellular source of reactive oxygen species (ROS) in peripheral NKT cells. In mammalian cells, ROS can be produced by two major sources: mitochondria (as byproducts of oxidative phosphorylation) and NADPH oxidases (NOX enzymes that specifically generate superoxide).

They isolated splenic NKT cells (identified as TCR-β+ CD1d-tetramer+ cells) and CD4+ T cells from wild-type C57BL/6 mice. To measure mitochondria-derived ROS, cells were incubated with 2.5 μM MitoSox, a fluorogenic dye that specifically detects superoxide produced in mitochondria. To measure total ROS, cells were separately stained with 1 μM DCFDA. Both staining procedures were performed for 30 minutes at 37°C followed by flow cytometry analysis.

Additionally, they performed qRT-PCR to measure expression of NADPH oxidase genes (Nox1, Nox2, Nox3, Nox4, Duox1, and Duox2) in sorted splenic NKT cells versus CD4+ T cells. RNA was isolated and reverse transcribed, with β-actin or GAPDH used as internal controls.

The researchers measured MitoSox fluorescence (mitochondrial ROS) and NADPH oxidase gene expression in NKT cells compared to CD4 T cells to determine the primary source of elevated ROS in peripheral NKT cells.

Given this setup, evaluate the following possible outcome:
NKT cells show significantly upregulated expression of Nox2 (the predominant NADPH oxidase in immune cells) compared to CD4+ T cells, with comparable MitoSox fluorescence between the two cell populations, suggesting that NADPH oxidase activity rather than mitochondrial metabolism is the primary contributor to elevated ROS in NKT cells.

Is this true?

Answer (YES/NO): NO